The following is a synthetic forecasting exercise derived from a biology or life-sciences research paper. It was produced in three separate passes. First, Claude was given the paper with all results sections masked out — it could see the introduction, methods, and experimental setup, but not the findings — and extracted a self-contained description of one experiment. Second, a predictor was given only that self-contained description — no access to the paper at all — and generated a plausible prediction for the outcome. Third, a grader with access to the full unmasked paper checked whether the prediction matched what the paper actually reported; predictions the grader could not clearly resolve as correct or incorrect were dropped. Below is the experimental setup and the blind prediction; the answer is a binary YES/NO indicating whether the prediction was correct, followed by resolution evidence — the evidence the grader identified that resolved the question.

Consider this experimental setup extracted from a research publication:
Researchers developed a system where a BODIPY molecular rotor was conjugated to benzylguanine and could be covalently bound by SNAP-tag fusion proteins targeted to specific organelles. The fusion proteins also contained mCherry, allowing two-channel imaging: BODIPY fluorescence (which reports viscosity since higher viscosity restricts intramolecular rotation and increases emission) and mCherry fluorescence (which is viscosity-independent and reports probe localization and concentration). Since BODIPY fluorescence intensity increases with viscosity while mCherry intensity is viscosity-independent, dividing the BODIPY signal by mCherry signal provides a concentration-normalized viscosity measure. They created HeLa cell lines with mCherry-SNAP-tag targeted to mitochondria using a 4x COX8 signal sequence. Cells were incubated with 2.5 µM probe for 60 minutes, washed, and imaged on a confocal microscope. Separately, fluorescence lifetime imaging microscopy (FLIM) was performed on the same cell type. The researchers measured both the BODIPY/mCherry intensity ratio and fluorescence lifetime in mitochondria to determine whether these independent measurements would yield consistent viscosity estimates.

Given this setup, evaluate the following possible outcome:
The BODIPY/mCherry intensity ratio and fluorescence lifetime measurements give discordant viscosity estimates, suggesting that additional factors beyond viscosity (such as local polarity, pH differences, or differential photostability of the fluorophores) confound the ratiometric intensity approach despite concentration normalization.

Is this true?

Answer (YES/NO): NO